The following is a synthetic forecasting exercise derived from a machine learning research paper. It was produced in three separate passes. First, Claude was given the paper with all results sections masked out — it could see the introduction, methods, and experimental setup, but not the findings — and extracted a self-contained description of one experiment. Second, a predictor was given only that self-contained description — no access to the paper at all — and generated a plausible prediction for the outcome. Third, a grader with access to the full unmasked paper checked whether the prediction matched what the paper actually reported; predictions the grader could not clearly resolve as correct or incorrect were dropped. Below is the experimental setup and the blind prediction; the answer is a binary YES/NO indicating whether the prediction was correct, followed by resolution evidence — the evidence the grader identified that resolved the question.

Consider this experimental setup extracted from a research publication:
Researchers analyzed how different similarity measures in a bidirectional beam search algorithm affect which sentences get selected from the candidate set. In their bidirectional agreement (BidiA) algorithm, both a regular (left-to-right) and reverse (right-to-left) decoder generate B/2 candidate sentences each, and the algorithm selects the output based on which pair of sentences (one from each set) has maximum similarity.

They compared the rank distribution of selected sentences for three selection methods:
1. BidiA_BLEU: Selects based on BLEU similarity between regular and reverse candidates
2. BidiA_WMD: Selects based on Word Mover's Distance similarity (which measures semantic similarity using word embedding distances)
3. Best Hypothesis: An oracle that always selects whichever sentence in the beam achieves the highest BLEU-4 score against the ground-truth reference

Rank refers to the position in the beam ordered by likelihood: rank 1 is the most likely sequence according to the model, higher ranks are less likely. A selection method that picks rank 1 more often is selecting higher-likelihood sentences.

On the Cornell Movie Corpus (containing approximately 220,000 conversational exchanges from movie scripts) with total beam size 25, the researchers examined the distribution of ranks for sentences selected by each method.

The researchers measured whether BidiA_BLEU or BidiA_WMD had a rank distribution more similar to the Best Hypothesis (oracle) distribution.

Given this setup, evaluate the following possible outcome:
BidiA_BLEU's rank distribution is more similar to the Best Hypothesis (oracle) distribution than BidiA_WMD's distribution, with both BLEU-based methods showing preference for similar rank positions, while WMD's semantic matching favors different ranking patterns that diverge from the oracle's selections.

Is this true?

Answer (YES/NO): YES